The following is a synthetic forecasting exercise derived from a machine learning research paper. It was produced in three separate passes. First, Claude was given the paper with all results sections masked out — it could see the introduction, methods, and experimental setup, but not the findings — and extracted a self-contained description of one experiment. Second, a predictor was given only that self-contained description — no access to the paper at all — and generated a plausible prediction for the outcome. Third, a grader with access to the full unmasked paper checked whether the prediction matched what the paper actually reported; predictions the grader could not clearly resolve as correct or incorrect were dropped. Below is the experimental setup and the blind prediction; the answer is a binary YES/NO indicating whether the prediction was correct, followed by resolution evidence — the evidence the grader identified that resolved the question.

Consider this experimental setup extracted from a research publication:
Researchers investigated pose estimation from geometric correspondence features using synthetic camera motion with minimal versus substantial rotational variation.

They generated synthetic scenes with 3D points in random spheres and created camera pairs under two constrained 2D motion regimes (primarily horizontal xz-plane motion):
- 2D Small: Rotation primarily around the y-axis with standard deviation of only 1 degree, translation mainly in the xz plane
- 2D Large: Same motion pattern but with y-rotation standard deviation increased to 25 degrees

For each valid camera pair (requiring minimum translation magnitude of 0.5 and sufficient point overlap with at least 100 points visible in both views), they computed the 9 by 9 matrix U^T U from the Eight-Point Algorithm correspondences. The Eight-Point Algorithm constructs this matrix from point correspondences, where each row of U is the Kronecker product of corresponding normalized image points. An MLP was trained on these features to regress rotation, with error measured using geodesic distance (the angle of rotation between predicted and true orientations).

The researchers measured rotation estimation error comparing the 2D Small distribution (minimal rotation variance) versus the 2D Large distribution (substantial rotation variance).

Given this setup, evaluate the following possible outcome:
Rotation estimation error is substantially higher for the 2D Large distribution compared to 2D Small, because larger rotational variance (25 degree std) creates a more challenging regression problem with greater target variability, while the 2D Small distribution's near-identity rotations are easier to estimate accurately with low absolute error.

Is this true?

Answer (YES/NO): YES